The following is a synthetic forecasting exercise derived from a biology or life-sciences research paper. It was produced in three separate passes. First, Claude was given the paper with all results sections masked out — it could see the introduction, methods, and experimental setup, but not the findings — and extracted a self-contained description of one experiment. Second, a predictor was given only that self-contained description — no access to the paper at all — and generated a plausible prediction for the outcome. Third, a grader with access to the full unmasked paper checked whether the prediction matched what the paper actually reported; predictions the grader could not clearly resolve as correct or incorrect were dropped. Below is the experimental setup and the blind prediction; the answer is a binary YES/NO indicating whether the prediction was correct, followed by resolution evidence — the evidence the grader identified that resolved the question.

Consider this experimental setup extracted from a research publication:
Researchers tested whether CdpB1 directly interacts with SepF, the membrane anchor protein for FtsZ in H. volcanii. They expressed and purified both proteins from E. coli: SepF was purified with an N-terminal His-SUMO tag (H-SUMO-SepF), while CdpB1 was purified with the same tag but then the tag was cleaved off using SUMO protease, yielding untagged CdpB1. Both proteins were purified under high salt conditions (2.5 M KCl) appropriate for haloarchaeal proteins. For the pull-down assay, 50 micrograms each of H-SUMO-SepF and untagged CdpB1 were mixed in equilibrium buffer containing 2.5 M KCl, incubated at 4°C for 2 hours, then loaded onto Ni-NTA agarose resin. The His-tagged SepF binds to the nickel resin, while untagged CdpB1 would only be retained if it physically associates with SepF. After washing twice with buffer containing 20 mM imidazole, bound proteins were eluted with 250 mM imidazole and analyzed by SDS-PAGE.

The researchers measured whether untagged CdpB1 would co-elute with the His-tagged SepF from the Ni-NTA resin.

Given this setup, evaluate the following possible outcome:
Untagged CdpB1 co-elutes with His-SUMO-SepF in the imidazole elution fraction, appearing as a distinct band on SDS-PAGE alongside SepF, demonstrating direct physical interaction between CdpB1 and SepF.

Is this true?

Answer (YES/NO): YES